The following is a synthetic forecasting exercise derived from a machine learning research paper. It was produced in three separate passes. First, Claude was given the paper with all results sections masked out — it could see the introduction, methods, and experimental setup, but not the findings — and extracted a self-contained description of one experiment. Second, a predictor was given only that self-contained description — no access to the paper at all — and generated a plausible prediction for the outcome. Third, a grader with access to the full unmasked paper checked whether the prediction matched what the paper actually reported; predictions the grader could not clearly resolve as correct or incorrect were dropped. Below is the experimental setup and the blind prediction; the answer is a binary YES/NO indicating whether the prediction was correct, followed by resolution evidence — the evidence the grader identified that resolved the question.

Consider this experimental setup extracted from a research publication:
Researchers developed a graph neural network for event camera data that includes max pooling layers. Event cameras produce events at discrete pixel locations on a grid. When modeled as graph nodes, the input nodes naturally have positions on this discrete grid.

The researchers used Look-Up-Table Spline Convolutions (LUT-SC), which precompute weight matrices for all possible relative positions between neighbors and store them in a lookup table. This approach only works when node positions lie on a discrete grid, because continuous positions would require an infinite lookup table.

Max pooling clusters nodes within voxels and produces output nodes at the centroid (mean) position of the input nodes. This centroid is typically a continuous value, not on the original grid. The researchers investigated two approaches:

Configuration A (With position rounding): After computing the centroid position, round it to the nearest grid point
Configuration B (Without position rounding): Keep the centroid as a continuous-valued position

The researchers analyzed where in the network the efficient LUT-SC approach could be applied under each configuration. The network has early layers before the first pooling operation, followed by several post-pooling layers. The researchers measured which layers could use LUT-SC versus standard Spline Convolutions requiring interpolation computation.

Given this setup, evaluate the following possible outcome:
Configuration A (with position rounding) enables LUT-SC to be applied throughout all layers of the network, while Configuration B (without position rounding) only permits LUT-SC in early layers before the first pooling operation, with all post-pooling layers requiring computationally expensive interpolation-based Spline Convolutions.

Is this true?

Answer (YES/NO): YES